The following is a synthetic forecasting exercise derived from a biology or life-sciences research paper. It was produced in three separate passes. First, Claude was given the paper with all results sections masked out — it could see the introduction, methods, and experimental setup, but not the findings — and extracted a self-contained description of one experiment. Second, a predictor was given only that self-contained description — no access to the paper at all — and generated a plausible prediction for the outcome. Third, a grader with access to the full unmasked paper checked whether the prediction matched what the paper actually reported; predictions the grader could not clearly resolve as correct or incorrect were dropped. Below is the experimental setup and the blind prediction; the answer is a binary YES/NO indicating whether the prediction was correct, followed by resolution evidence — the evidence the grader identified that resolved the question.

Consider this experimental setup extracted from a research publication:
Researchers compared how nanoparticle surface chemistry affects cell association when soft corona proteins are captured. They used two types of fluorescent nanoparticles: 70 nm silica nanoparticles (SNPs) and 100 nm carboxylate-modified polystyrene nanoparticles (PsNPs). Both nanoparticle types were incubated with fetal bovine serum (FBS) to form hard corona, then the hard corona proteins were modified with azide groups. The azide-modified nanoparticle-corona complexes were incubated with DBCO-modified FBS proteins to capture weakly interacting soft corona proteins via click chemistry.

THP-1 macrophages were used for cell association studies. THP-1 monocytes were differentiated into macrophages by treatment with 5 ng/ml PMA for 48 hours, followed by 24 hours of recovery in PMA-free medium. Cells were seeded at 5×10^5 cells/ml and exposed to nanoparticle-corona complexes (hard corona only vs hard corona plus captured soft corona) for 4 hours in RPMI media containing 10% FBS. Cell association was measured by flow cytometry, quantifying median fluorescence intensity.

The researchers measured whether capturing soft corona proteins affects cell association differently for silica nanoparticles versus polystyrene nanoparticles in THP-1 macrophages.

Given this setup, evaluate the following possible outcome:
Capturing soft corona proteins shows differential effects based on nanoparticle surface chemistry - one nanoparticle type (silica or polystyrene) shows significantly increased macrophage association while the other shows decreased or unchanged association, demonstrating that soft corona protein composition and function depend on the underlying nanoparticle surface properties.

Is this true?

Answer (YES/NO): NO